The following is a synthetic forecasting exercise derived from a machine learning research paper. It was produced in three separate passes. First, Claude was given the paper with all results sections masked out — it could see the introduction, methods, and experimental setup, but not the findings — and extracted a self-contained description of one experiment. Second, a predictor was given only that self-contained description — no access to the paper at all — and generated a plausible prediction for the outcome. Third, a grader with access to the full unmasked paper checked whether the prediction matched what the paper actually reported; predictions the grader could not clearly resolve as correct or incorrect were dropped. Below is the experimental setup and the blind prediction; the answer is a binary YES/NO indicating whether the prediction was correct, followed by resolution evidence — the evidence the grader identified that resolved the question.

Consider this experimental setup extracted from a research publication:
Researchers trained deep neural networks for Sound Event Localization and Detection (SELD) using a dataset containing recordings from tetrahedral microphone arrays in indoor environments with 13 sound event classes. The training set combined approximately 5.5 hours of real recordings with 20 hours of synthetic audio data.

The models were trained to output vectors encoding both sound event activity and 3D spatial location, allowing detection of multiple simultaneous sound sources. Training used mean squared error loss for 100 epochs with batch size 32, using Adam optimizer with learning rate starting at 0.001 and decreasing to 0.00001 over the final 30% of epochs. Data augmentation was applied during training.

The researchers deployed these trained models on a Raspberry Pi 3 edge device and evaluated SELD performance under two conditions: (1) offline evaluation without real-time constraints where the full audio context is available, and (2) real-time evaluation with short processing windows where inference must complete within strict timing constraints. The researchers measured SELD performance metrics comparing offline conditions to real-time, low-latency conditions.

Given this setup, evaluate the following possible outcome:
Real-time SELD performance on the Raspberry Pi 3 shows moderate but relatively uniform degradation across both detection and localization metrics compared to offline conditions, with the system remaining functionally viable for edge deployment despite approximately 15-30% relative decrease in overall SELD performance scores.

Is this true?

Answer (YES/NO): NO